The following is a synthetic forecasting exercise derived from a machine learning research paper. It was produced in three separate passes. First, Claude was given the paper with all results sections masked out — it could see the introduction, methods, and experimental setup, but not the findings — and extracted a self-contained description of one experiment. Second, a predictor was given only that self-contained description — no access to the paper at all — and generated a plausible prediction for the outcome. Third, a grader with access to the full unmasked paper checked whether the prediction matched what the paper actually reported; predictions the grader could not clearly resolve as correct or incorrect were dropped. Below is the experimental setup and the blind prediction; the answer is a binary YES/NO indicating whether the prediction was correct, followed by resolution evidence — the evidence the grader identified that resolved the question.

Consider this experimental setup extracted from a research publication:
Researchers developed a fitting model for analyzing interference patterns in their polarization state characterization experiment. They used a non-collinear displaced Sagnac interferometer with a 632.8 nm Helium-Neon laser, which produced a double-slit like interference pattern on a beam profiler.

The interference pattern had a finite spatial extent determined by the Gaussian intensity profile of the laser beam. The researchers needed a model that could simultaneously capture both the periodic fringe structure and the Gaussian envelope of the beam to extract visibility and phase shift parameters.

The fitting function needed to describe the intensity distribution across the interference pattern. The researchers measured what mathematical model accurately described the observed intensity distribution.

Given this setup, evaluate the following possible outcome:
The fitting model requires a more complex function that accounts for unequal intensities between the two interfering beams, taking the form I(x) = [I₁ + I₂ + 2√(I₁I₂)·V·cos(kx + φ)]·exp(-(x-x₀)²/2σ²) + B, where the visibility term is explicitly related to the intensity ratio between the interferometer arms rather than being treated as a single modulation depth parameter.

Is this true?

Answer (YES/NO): NO